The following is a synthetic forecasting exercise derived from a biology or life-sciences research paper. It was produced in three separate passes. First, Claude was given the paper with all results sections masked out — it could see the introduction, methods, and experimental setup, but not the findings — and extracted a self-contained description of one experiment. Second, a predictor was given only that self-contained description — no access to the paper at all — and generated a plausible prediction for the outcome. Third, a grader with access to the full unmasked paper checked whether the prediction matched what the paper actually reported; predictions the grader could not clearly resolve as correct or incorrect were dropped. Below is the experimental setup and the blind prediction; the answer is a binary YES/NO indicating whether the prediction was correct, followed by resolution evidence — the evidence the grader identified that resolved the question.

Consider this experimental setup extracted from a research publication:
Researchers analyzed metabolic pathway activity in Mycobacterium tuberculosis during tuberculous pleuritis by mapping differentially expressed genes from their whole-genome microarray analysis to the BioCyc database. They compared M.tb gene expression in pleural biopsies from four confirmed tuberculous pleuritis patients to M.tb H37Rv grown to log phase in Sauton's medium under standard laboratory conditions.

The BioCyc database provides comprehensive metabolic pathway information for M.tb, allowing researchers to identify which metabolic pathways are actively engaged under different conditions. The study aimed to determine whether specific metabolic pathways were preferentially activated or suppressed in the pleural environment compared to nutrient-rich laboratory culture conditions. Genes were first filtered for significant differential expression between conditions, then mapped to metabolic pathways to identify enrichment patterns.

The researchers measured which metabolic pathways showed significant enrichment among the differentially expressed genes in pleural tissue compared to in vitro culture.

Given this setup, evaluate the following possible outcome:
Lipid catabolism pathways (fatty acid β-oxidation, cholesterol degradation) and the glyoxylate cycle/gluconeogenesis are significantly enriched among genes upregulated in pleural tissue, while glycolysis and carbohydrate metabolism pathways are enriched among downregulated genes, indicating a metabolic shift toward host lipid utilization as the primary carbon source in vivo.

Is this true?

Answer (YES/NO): NO